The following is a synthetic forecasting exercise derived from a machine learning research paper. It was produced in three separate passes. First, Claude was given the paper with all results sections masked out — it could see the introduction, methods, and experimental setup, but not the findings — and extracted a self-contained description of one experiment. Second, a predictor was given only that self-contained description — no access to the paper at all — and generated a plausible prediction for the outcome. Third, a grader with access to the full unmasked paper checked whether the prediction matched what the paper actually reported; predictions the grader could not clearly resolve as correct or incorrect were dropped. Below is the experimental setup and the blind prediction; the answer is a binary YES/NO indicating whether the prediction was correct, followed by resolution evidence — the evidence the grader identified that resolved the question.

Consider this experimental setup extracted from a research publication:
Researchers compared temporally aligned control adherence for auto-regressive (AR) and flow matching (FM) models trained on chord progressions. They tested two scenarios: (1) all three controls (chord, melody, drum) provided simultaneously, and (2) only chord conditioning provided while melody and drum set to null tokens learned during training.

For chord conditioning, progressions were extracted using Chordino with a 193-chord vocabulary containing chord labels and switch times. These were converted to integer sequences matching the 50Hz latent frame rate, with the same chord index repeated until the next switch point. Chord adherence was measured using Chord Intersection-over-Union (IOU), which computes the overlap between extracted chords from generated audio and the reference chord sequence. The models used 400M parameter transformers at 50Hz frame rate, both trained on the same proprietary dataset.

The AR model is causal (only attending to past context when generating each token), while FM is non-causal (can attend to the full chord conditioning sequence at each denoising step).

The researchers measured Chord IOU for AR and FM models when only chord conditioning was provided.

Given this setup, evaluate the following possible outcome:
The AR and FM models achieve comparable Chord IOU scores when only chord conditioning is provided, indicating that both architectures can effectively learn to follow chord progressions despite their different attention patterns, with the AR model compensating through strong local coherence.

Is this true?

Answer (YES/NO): NO